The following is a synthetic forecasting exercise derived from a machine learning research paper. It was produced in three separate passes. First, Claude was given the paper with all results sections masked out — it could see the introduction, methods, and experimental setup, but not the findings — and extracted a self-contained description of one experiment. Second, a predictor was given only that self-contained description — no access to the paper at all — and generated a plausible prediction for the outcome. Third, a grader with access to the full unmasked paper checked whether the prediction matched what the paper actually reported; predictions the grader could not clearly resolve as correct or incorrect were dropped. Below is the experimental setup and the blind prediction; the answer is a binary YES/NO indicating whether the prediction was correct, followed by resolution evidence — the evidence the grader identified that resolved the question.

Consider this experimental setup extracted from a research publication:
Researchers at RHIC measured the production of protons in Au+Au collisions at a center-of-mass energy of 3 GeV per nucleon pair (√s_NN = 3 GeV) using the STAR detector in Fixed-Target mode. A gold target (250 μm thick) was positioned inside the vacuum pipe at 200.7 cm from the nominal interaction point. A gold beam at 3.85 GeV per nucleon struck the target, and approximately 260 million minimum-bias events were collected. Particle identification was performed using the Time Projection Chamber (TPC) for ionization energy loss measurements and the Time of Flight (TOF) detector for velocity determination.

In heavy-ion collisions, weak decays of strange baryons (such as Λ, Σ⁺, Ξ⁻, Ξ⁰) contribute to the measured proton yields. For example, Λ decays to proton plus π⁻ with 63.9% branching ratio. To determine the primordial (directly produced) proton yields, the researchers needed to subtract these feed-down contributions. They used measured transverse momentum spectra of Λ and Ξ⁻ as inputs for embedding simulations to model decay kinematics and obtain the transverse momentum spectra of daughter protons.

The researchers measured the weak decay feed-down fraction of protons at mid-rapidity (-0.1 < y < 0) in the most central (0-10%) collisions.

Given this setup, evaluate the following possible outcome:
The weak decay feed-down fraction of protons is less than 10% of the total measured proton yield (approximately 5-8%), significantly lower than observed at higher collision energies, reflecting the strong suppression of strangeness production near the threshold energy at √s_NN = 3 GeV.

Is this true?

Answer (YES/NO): NO